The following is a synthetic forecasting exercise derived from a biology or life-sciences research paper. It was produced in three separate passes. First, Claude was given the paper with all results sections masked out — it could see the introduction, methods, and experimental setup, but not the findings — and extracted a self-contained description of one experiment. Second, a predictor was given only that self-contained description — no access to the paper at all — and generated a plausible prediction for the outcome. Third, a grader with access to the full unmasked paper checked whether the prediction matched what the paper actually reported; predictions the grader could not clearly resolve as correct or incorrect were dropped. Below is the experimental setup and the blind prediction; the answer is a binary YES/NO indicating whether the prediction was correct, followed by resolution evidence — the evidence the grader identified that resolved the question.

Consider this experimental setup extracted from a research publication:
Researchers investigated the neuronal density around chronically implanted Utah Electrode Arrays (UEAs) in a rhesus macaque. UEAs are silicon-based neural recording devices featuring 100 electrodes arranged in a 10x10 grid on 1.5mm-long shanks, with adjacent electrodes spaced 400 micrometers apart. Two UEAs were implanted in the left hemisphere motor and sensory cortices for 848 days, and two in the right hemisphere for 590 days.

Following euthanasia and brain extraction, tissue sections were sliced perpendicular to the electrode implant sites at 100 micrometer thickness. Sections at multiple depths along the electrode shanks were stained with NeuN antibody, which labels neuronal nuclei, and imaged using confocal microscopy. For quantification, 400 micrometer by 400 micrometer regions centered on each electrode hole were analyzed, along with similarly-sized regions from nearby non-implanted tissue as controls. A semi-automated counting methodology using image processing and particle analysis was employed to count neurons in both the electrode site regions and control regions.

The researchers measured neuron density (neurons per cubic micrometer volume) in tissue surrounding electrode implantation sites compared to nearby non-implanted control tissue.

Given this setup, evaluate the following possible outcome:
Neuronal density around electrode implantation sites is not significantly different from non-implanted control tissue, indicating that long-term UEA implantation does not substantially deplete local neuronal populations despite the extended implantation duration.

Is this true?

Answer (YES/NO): NO